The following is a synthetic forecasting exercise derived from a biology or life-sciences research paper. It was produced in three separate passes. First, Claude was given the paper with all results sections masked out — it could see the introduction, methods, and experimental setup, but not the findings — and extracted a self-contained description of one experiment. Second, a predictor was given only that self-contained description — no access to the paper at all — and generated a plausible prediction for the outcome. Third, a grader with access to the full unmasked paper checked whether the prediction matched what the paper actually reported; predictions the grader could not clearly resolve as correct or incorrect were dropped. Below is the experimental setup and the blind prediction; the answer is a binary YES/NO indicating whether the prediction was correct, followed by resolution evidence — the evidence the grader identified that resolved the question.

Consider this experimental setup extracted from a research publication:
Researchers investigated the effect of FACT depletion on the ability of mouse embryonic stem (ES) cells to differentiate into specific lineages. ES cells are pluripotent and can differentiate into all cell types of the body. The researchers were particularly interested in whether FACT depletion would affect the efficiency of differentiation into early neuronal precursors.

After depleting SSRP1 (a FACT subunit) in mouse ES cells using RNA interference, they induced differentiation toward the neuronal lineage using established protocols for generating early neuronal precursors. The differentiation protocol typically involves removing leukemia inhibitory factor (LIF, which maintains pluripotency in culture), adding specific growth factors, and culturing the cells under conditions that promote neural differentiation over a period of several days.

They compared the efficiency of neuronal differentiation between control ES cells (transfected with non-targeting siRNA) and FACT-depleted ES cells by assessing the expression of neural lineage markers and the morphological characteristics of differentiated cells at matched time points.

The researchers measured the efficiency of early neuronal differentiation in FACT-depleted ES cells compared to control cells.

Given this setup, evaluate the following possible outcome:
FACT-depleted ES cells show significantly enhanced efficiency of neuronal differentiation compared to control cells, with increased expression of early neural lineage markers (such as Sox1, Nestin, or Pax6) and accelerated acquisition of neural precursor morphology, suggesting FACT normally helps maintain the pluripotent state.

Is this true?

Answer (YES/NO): YES